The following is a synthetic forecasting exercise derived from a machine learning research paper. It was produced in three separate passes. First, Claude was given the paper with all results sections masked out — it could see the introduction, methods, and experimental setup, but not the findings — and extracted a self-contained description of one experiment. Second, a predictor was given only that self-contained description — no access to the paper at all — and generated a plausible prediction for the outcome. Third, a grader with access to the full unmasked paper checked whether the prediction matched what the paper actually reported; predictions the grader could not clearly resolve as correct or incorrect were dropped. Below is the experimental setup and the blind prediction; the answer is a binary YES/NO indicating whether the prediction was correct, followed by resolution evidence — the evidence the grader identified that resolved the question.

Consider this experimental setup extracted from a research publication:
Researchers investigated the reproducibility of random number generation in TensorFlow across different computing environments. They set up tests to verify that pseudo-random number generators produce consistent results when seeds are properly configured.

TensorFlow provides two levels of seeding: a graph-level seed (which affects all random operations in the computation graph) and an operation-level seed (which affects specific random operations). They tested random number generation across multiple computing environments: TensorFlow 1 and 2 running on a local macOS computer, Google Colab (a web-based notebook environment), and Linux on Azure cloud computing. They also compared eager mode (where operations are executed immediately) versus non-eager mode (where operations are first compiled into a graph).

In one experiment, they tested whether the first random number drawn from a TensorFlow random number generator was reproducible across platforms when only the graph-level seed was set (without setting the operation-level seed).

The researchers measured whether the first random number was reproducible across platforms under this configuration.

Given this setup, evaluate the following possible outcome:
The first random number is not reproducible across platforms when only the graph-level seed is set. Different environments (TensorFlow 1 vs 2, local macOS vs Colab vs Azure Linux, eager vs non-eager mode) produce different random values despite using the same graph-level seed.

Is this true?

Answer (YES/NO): NO